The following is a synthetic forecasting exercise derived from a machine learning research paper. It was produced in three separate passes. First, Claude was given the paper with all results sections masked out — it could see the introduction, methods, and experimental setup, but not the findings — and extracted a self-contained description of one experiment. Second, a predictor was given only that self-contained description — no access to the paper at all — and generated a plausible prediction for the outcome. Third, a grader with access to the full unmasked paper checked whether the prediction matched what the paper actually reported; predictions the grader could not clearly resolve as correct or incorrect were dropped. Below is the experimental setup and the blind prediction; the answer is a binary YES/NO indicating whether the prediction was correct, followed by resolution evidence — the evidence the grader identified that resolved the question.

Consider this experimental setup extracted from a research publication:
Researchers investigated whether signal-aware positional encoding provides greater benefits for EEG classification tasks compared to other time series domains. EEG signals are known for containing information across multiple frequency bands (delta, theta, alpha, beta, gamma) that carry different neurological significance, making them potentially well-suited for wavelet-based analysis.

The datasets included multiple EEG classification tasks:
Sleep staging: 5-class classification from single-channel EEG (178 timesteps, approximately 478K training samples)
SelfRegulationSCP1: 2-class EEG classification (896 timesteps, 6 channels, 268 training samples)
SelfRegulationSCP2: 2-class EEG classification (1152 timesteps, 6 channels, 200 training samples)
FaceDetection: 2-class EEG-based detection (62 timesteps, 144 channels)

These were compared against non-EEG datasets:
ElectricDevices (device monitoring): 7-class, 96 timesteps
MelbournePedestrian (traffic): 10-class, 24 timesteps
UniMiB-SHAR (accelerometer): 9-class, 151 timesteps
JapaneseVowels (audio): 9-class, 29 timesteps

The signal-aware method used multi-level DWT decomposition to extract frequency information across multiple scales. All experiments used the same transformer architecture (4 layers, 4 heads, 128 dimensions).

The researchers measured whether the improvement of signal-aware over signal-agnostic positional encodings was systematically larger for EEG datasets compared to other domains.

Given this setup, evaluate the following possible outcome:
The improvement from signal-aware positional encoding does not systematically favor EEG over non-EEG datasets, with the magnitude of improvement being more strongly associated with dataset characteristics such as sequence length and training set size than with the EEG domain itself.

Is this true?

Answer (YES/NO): NO